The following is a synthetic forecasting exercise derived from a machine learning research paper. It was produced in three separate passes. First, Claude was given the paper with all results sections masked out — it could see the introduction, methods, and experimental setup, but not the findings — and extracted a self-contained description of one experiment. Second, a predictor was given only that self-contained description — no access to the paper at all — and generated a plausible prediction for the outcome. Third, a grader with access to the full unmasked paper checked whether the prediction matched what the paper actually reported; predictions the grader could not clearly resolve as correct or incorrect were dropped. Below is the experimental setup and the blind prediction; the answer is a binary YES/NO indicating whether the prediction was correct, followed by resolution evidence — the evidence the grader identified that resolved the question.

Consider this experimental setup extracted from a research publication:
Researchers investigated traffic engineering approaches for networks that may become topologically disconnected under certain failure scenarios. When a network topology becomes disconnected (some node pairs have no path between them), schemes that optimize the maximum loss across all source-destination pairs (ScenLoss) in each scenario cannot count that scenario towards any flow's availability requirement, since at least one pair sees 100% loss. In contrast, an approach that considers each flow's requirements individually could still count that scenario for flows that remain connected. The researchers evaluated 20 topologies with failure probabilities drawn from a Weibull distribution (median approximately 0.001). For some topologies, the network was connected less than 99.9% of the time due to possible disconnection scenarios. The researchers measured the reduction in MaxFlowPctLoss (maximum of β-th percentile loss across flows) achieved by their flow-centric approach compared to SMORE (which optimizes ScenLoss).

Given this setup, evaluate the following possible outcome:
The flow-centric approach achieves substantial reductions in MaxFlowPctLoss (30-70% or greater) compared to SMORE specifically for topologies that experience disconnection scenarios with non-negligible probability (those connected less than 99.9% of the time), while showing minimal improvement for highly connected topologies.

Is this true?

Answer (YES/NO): NO